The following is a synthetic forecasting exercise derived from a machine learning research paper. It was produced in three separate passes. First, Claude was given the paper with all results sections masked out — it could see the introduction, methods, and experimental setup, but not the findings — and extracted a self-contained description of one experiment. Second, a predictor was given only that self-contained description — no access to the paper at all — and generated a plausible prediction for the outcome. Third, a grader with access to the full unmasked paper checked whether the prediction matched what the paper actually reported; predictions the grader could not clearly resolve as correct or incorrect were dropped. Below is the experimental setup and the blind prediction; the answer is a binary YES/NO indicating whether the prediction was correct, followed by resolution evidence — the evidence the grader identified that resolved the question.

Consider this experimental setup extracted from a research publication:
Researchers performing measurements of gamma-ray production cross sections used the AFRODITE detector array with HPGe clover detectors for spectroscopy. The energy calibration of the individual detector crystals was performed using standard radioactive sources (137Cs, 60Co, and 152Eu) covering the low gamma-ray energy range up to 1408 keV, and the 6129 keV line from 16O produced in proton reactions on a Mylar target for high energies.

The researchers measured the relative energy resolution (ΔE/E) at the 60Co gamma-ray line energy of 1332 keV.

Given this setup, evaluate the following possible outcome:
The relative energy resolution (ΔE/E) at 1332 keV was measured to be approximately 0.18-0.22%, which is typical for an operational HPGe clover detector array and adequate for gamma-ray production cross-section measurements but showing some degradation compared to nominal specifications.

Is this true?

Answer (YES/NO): NO